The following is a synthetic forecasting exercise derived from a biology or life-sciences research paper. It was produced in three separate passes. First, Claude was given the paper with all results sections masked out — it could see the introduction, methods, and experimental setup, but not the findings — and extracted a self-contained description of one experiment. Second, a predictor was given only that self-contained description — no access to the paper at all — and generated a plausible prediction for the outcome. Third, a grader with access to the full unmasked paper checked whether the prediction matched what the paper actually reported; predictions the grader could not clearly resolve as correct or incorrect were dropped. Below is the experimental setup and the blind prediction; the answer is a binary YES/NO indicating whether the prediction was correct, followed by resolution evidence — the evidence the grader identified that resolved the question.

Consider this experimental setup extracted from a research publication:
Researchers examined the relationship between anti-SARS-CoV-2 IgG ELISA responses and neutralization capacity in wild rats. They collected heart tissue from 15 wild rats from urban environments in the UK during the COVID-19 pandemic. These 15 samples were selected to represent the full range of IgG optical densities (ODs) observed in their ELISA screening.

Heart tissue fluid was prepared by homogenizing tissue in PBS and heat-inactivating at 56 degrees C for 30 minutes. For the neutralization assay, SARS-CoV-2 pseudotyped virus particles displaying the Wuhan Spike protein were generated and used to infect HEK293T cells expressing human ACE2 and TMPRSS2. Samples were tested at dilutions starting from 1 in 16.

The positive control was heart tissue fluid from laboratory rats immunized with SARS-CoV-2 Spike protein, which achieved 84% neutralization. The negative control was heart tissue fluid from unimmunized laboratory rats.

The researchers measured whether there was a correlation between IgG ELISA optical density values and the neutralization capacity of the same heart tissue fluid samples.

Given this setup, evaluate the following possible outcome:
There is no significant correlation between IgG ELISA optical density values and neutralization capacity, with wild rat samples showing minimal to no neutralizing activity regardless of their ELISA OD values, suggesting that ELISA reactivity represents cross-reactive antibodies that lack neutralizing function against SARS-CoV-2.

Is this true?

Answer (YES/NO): NO